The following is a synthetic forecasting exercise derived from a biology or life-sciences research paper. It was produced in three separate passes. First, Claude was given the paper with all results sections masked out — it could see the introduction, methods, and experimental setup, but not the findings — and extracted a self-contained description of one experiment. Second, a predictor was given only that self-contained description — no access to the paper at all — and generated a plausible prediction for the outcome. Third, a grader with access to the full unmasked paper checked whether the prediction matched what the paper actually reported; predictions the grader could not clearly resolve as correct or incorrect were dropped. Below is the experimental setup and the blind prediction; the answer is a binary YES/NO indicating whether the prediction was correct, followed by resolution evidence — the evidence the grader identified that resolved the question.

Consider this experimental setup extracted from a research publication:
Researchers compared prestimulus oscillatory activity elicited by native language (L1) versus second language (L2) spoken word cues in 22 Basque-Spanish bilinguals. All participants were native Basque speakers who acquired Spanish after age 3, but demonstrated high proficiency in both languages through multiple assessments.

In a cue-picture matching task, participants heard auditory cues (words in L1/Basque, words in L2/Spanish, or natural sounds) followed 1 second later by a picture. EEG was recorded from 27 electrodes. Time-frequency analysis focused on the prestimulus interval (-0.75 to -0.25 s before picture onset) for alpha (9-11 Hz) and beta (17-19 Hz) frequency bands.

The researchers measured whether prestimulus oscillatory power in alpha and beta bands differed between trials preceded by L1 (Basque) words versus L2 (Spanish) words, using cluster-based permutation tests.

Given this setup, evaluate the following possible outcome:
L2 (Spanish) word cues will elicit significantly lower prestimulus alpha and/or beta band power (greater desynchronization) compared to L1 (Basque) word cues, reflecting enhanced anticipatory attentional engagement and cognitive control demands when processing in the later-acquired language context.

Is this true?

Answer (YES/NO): NO